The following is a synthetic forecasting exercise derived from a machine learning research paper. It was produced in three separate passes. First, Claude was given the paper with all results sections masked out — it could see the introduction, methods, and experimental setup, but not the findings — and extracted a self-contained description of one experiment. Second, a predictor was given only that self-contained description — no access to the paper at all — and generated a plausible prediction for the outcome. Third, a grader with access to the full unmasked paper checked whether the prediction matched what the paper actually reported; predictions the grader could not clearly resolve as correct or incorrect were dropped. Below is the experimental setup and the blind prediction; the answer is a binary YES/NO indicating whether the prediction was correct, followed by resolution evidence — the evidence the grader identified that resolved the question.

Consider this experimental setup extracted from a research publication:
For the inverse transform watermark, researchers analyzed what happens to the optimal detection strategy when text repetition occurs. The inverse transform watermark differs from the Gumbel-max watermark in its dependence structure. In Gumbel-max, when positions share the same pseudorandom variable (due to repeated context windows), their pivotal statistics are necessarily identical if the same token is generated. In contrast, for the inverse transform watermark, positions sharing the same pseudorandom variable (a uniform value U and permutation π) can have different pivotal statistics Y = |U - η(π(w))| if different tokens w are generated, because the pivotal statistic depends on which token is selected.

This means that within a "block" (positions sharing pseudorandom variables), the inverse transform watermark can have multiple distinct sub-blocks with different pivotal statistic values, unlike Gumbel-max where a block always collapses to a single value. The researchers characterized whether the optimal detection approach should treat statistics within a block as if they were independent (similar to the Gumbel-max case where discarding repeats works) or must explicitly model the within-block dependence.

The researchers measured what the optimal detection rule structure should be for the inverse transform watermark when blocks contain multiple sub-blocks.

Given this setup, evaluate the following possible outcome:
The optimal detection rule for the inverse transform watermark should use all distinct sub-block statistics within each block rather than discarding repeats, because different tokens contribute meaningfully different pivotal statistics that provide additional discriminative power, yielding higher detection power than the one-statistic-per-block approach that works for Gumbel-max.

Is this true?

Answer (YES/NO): NO